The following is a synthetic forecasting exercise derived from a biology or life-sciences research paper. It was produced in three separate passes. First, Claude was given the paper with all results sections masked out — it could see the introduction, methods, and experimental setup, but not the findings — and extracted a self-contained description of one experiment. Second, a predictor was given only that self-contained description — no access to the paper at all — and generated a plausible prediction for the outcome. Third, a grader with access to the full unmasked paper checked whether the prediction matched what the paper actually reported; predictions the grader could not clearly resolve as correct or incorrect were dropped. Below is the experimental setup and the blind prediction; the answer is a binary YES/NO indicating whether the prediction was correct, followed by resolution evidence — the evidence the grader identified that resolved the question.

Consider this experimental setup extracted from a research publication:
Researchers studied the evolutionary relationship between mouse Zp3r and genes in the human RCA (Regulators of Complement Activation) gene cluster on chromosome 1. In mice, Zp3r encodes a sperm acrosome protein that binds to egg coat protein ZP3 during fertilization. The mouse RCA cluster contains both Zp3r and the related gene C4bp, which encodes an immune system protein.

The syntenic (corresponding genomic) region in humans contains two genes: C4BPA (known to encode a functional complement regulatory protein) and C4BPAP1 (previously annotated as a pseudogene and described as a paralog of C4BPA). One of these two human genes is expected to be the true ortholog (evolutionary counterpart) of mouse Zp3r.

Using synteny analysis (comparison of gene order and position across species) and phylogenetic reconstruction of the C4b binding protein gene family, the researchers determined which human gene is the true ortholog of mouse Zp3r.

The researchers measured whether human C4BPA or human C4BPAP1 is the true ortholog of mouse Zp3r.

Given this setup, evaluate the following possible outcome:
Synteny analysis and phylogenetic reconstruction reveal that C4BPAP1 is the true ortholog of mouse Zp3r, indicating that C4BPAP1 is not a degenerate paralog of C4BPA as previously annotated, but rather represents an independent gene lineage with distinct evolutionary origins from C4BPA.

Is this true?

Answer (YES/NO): YES